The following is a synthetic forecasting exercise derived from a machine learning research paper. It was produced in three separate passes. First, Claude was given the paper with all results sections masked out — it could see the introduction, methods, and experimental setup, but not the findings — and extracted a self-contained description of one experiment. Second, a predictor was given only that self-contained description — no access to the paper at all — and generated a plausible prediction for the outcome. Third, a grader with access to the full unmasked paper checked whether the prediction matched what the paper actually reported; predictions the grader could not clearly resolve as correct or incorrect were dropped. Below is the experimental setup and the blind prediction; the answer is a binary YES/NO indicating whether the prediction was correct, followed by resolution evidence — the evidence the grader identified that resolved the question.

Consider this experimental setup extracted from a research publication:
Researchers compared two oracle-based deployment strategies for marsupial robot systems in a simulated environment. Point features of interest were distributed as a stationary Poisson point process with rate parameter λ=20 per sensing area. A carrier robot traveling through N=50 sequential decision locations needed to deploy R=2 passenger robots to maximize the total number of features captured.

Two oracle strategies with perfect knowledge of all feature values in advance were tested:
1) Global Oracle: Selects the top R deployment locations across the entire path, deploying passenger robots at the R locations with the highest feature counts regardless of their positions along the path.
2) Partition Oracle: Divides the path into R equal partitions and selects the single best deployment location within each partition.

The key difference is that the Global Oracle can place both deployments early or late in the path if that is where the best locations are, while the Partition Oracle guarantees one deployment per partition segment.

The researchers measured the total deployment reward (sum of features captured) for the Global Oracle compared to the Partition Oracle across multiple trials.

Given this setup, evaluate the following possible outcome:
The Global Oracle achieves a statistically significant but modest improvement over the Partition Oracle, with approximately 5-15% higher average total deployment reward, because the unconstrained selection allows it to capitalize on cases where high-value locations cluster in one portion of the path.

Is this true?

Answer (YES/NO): NO